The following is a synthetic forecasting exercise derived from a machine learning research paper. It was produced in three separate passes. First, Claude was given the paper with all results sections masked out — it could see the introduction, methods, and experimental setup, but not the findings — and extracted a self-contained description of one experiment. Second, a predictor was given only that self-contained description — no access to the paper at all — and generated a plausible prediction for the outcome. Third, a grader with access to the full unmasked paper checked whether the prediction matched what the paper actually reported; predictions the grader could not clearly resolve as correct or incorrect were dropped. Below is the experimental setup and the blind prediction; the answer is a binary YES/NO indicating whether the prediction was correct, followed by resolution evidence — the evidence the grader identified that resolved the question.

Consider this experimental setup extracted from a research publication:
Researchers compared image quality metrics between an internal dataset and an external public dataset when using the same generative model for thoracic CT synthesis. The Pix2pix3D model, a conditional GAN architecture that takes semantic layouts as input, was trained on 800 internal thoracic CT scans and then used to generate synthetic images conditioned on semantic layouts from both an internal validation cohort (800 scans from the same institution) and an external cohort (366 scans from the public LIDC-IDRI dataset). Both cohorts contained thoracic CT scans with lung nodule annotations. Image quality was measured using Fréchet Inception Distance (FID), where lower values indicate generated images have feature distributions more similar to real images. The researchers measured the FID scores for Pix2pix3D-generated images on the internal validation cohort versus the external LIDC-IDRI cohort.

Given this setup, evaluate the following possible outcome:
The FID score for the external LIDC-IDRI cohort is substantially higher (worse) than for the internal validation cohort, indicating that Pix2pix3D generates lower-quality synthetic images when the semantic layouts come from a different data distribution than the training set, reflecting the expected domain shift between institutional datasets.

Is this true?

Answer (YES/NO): NO